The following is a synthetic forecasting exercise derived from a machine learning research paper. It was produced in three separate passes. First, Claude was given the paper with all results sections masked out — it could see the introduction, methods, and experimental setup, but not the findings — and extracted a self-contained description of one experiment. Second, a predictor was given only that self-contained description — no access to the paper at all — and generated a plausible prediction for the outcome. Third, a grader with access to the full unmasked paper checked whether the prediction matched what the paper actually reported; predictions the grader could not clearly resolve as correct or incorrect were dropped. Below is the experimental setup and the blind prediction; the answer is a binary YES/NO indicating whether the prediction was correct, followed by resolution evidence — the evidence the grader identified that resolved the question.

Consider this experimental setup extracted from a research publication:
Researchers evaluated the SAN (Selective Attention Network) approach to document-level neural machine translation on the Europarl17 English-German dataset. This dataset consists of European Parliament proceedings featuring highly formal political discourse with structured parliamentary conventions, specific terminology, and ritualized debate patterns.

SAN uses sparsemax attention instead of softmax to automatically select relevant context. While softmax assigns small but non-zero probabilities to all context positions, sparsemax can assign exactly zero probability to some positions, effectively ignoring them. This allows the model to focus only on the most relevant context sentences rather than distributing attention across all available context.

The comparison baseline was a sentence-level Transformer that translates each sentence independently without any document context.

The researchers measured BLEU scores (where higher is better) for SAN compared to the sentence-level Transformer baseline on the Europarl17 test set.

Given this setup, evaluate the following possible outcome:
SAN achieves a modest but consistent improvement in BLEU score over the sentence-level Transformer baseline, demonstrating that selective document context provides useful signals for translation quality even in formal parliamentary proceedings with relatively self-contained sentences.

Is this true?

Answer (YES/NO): NO